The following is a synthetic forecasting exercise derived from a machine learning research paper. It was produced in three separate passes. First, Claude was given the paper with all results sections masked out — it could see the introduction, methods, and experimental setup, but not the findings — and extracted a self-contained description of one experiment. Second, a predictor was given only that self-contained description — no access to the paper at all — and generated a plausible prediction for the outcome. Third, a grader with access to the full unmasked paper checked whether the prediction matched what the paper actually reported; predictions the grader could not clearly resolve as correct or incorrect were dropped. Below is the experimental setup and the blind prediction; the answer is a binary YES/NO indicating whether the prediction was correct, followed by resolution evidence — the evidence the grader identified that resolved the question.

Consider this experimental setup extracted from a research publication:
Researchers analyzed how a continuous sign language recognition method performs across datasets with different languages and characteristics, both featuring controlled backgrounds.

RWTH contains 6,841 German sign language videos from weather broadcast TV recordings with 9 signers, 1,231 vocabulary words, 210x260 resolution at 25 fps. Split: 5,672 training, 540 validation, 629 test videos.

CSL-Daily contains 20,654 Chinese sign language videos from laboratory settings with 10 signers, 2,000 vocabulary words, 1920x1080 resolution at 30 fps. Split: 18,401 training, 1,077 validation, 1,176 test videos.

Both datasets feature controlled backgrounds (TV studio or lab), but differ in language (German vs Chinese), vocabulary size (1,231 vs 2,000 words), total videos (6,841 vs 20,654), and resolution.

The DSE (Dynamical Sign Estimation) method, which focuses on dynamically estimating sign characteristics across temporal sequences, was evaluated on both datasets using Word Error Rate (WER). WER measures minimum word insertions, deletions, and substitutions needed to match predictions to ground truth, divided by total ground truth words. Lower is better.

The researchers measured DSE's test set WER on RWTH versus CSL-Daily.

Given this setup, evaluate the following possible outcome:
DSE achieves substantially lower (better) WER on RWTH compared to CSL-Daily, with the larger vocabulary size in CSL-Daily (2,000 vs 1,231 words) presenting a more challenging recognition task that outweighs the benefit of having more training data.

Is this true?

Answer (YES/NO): YES